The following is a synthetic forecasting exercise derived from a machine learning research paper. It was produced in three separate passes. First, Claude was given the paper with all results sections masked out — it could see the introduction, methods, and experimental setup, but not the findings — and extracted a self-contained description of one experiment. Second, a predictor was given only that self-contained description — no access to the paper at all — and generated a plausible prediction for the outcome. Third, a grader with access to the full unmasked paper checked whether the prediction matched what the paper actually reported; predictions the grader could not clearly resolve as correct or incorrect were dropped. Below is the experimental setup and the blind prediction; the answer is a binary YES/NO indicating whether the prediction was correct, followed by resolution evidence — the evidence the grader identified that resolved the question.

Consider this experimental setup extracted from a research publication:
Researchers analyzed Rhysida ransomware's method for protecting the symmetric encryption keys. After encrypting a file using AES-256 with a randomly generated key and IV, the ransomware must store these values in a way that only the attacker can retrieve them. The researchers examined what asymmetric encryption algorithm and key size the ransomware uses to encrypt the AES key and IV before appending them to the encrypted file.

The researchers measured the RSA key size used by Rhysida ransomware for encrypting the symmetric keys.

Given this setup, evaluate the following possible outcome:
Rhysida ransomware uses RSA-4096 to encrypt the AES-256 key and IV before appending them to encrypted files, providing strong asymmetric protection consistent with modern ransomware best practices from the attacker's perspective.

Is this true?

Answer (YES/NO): YES